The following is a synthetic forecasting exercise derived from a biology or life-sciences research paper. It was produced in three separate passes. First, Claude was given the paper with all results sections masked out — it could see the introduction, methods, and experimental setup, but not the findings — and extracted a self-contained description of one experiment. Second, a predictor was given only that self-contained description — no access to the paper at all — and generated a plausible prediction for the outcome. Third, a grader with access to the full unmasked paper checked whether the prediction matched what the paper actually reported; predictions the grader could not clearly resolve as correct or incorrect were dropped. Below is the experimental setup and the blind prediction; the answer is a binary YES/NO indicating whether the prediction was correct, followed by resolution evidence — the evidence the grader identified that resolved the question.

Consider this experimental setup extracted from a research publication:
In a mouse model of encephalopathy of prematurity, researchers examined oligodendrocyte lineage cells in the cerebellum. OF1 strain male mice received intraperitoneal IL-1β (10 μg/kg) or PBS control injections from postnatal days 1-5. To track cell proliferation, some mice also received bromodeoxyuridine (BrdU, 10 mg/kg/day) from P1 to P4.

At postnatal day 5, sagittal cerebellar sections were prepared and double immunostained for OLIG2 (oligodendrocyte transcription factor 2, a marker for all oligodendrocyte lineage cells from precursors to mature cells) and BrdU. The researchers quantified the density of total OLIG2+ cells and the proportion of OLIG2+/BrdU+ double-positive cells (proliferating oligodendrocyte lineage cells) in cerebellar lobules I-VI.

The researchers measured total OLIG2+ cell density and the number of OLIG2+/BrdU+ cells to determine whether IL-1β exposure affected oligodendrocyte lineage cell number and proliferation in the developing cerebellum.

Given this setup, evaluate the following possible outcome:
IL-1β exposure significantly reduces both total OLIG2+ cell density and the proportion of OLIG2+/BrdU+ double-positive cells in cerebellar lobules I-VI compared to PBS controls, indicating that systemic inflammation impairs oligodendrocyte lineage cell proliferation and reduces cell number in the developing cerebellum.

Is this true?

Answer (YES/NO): NO